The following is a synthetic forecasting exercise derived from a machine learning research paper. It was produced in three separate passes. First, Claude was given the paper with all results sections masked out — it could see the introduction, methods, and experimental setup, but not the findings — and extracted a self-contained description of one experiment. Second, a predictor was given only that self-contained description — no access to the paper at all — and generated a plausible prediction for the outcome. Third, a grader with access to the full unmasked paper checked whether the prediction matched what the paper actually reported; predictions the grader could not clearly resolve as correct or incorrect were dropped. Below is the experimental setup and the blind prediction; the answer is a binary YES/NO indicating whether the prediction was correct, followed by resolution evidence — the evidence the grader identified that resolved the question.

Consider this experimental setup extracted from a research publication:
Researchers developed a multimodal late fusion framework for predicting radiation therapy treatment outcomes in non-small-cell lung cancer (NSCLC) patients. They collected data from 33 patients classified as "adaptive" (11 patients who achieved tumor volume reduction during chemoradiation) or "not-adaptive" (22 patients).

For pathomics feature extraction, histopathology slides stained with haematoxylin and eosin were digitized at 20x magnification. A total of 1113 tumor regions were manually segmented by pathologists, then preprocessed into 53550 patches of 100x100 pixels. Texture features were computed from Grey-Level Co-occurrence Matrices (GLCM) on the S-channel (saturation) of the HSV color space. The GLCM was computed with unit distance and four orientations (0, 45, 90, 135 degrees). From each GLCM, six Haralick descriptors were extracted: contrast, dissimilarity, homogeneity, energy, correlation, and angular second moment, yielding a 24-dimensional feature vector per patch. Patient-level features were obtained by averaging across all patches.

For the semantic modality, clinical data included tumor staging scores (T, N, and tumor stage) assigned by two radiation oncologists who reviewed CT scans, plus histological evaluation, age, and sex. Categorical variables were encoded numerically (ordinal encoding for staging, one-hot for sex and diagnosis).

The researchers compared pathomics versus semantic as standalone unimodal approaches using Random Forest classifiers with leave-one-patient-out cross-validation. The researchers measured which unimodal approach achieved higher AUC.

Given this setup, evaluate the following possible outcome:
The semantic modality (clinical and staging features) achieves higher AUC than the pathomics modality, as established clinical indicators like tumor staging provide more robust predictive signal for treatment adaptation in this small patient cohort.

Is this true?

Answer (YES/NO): YES